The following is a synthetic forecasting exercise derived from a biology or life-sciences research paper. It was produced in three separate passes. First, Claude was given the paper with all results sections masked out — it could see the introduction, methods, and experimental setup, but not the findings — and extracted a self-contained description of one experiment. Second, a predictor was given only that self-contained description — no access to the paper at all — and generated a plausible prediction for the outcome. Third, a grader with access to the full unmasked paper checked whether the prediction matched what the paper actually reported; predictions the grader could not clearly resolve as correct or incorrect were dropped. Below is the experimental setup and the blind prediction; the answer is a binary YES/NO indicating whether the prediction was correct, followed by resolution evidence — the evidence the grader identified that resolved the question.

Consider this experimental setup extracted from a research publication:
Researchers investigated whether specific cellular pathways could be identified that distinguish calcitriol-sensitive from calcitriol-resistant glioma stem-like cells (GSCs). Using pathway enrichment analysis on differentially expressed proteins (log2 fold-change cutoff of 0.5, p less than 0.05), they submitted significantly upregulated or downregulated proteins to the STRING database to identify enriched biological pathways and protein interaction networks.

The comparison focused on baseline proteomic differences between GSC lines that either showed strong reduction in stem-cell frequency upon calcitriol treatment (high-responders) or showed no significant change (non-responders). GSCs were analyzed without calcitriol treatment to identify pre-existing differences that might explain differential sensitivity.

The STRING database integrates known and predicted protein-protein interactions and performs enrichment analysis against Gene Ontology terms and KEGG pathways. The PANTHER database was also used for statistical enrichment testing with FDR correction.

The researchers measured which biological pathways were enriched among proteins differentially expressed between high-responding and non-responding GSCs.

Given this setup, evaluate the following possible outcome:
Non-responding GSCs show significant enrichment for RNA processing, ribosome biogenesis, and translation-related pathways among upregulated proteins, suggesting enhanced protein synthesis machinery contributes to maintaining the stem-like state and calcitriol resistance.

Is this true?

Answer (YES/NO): NO